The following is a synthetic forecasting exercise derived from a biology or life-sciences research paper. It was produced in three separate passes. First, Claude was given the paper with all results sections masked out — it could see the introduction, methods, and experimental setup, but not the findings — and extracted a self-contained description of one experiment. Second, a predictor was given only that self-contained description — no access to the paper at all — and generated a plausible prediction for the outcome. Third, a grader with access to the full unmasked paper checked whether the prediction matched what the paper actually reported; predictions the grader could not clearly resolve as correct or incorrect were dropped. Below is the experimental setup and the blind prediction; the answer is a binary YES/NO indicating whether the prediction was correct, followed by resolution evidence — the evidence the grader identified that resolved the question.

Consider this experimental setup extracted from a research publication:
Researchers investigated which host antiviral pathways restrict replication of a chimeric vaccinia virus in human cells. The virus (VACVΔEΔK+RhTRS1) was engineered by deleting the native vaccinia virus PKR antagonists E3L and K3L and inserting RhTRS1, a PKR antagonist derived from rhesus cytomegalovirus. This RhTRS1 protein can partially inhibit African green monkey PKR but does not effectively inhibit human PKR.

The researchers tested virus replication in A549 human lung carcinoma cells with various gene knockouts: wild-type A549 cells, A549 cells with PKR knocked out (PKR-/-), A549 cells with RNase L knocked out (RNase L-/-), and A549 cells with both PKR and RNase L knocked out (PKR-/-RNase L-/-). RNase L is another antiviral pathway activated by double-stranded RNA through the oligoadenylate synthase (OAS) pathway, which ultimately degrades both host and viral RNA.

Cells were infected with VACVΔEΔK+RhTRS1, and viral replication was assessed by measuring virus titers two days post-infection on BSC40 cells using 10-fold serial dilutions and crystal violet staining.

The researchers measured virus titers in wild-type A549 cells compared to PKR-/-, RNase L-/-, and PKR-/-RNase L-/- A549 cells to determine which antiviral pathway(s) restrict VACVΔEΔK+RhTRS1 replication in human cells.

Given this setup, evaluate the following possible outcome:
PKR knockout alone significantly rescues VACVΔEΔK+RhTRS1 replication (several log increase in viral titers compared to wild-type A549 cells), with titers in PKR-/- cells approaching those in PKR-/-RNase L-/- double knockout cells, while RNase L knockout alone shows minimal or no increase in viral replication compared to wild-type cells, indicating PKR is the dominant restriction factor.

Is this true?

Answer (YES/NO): NO